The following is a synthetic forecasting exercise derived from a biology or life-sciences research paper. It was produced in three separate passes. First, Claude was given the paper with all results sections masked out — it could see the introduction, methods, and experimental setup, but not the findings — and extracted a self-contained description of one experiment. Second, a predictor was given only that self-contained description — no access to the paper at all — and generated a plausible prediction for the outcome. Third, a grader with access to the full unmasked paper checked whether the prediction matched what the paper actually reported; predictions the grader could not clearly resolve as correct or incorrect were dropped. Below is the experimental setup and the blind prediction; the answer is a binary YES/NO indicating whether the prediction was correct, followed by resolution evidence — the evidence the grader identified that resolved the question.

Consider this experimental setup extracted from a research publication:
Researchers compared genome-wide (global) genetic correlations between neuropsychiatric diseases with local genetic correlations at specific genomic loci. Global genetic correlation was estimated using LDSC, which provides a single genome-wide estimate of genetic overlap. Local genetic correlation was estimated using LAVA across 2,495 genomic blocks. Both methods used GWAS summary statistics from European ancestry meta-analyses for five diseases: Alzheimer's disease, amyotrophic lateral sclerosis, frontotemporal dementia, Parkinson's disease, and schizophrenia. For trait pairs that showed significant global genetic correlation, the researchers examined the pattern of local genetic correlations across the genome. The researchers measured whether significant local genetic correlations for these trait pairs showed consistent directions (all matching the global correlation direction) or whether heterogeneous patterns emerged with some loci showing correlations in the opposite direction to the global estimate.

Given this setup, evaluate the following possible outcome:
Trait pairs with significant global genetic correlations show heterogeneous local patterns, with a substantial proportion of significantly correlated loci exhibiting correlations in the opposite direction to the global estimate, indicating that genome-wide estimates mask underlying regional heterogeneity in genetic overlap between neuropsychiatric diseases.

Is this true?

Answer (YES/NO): NO